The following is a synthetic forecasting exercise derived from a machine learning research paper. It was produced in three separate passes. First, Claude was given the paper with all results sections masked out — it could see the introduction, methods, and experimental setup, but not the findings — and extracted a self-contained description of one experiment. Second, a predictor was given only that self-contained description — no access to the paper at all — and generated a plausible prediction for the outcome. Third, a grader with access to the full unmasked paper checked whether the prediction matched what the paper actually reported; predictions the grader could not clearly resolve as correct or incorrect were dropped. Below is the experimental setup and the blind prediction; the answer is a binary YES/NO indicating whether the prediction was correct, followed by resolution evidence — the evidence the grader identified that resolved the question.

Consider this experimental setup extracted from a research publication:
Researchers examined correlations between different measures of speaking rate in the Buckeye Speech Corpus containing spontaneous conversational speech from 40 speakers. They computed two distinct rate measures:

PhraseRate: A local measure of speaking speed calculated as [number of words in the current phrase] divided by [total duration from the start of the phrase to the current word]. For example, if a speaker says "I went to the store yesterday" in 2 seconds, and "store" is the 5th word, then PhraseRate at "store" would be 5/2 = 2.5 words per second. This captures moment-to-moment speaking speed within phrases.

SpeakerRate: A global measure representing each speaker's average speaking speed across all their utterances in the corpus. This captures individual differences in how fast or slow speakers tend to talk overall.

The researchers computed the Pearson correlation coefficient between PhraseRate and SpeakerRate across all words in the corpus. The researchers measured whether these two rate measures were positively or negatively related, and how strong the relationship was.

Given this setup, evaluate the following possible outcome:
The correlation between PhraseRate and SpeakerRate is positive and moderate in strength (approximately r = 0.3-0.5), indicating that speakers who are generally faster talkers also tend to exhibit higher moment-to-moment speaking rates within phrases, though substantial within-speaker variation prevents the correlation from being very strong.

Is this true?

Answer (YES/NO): NO